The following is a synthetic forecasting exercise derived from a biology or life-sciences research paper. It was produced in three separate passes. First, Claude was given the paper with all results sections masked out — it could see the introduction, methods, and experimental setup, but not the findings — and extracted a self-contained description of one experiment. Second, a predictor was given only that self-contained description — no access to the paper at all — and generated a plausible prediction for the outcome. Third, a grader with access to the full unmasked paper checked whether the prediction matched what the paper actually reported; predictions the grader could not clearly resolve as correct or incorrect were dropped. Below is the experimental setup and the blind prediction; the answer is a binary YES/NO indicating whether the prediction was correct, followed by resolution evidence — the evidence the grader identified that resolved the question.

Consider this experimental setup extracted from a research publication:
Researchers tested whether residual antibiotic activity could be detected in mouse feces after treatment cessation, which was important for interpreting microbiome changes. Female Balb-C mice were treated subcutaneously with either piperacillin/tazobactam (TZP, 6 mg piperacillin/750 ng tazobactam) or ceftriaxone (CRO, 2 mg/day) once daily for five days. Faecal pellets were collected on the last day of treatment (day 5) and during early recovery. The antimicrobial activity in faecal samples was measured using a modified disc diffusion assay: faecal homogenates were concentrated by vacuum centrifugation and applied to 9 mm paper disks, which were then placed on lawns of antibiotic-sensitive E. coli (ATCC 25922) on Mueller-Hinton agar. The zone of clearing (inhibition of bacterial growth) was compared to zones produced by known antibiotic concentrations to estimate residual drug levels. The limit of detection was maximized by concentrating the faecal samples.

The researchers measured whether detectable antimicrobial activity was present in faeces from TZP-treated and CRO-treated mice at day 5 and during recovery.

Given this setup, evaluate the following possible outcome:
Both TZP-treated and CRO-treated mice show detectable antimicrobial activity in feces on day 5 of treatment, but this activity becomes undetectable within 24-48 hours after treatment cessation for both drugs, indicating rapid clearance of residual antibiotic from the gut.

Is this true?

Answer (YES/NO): NO